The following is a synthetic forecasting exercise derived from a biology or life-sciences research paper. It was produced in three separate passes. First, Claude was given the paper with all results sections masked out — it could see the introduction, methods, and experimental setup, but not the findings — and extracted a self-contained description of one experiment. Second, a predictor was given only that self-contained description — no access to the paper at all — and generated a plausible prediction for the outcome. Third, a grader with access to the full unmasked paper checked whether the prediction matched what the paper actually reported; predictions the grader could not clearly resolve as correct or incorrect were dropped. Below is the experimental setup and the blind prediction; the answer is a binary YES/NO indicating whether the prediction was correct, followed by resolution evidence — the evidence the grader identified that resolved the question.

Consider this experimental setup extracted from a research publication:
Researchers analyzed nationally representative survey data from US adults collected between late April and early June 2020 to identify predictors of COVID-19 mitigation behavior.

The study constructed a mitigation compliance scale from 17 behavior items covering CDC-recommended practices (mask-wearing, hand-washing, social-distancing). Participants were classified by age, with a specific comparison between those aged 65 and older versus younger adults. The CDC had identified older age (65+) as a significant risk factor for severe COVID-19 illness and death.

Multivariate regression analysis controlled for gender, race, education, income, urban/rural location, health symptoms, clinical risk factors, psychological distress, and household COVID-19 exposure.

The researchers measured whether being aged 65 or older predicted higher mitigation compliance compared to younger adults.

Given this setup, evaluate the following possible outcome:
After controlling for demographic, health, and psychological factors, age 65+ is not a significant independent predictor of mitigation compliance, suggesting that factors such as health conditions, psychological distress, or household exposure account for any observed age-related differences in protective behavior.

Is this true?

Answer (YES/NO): YES